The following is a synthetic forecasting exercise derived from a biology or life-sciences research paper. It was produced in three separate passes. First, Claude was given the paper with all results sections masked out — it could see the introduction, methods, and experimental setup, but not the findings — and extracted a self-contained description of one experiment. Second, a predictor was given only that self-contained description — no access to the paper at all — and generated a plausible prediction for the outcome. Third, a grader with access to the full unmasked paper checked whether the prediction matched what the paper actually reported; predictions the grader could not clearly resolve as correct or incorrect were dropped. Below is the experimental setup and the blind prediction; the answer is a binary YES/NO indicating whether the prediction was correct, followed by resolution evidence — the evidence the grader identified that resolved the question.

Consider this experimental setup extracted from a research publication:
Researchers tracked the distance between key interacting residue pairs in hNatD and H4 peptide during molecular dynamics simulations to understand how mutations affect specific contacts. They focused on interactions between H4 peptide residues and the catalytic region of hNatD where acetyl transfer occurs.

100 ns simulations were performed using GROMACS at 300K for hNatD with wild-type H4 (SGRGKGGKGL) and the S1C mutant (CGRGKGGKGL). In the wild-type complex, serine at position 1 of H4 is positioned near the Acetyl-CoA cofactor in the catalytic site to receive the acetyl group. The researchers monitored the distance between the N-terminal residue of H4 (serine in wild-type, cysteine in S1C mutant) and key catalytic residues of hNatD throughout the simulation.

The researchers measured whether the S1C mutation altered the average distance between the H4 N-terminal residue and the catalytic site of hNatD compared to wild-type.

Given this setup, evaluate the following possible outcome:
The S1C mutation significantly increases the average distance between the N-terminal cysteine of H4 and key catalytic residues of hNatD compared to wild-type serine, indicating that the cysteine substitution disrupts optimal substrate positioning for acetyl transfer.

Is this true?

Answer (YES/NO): NO